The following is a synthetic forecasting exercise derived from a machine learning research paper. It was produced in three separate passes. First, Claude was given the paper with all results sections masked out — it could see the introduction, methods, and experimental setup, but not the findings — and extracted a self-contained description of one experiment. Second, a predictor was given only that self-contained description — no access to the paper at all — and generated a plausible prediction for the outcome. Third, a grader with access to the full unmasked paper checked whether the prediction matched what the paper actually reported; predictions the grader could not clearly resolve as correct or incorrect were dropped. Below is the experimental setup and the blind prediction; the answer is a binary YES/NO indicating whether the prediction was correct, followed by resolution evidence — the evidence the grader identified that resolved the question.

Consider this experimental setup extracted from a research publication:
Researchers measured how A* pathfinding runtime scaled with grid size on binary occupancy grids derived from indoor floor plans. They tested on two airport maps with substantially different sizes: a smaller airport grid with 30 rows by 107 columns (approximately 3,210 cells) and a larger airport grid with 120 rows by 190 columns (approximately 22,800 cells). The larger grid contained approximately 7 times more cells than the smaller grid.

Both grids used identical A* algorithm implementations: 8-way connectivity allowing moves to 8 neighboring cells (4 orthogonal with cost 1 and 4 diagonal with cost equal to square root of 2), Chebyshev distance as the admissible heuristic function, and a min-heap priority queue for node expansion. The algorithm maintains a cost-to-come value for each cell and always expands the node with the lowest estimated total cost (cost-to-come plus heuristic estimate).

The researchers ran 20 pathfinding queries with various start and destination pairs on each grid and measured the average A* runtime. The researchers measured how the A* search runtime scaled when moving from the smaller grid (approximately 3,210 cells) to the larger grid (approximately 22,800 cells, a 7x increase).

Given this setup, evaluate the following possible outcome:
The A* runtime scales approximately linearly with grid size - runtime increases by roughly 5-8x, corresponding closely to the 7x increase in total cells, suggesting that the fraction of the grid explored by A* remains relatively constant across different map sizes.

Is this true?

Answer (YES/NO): NO